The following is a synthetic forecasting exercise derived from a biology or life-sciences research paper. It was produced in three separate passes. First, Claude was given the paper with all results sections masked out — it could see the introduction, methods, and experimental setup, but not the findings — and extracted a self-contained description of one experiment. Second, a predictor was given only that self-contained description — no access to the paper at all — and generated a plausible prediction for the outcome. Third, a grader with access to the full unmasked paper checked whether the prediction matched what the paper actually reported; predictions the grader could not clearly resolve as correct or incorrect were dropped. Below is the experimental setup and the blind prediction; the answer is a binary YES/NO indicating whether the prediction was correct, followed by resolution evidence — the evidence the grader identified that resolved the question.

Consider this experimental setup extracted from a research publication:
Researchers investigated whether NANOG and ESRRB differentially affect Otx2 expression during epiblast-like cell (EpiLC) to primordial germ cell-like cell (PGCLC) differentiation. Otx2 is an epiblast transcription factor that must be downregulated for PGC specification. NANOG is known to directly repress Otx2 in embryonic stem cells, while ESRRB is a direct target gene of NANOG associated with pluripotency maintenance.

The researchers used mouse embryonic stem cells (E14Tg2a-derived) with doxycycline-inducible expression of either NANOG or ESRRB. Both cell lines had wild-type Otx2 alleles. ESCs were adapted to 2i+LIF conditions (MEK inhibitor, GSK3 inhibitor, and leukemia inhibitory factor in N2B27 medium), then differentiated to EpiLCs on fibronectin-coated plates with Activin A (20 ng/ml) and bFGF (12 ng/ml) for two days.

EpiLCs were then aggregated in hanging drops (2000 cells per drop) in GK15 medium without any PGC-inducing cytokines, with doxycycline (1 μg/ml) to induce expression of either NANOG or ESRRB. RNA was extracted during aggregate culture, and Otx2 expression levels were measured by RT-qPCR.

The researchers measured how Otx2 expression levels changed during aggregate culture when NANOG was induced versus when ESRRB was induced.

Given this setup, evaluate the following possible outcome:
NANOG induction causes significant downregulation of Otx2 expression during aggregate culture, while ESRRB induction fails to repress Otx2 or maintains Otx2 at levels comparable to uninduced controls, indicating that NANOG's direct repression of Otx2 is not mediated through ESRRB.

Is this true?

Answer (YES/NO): YES